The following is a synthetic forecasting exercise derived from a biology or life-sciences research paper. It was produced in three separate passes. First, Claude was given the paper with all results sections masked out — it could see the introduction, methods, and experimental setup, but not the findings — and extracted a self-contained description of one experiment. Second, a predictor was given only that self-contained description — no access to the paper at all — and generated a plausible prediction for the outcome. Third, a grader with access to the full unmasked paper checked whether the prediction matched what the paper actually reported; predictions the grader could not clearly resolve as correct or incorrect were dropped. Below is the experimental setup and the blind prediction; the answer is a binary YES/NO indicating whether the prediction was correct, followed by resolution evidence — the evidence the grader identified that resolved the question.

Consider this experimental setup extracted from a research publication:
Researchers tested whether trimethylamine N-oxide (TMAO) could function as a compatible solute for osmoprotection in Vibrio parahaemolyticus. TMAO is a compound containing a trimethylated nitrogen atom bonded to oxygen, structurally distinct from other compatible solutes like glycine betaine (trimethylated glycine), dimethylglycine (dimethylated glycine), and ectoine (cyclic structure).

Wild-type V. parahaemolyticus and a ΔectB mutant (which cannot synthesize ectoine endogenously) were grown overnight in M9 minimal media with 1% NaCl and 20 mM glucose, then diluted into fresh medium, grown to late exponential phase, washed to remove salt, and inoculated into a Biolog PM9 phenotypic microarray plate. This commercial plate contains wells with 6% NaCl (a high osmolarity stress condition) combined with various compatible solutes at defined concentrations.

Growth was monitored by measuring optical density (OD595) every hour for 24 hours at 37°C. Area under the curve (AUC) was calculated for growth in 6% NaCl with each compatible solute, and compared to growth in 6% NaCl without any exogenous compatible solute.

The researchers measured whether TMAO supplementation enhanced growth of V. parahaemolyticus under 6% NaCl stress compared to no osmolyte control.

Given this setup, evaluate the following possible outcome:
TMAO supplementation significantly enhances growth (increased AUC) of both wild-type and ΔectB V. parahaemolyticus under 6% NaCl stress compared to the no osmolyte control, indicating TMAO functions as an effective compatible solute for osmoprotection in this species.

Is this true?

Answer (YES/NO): YES